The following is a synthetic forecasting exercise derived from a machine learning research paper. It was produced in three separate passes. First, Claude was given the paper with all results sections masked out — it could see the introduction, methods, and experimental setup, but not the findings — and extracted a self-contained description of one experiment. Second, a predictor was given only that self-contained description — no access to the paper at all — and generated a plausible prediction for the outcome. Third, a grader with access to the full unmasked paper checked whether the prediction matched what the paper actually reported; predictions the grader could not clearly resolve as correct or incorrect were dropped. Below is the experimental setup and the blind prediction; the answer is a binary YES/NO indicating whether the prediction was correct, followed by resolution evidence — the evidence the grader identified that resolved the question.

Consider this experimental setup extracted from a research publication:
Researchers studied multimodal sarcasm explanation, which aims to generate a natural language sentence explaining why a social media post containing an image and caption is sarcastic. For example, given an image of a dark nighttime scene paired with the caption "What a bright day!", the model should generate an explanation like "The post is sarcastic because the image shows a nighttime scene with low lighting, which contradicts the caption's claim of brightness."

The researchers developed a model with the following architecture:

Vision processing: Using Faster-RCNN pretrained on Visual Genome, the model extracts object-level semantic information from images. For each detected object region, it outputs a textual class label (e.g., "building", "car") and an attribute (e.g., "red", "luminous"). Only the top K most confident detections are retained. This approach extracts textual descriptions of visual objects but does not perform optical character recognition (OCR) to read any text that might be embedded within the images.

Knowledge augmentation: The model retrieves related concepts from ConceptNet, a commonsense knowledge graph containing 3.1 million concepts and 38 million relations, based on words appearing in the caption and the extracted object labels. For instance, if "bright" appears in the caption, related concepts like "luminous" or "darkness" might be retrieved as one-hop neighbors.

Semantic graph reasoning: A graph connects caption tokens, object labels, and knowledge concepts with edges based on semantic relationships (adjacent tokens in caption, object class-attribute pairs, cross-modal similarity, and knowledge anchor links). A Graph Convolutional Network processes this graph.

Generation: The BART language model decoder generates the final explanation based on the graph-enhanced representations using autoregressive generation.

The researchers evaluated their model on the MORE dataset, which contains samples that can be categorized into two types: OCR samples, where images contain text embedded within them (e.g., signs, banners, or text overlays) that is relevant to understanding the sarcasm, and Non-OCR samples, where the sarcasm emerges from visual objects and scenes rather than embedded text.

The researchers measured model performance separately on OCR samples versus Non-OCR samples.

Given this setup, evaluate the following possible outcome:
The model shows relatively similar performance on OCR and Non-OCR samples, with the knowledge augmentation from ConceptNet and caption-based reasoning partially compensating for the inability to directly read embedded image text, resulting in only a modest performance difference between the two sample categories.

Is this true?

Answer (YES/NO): NO